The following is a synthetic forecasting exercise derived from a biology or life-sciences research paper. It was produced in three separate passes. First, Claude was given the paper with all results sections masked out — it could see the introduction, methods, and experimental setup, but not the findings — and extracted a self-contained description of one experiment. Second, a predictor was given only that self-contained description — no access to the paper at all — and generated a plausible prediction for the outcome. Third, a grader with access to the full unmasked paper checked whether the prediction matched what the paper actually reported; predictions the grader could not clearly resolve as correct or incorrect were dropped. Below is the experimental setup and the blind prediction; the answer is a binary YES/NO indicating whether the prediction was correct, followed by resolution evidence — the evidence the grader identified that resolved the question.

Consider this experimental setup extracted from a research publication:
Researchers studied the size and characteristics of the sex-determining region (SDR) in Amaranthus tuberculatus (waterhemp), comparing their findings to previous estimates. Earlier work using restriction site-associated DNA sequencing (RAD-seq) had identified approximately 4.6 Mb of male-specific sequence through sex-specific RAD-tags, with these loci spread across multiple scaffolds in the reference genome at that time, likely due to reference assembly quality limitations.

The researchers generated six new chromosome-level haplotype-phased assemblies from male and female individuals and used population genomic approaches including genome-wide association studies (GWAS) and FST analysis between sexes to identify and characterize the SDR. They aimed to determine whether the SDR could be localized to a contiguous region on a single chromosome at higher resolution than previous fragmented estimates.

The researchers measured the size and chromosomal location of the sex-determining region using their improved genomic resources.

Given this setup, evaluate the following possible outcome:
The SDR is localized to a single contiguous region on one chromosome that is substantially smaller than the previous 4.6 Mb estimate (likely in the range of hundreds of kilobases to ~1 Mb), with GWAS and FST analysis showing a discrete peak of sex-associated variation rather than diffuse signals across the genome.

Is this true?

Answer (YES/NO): NO